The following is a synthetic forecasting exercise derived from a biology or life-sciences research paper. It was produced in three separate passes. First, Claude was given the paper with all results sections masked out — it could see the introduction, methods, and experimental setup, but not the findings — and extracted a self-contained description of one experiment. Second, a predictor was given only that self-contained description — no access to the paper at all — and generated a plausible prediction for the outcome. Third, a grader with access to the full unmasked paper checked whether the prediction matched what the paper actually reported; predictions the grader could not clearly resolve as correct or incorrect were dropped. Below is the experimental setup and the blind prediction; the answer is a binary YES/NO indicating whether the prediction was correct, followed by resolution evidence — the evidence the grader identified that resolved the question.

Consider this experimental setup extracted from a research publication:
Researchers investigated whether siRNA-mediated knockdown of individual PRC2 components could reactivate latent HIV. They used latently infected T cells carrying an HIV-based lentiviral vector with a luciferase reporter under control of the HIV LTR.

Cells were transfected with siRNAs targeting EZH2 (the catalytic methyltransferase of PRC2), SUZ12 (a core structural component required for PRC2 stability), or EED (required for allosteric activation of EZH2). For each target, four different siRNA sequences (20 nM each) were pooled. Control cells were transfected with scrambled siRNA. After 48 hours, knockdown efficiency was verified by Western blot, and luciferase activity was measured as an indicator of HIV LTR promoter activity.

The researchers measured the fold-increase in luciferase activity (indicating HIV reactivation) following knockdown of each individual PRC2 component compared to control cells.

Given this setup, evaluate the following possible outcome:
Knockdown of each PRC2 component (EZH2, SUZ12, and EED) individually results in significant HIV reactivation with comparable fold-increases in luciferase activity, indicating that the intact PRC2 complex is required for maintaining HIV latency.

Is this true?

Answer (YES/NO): YES